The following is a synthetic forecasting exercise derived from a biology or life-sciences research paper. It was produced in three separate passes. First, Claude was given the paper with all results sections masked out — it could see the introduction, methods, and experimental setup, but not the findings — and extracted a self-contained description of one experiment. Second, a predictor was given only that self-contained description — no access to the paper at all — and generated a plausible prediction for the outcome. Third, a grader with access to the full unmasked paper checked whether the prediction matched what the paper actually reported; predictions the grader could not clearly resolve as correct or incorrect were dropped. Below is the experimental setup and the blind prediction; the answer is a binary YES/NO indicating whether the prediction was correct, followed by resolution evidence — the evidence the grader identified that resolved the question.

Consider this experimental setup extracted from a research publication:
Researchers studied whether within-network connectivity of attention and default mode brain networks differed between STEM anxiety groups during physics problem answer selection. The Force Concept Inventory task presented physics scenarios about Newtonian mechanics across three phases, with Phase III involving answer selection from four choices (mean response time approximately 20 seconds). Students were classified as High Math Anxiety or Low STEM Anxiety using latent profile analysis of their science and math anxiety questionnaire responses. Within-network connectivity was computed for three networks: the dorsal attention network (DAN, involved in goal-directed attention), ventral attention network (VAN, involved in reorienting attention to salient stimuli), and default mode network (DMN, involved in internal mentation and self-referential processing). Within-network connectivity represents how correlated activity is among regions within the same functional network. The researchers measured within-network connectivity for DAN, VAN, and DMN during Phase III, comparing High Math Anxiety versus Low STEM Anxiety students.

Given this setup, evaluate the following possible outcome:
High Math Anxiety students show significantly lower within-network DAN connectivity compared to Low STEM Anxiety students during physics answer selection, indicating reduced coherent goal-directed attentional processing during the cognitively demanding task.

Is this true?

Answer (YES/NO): YES